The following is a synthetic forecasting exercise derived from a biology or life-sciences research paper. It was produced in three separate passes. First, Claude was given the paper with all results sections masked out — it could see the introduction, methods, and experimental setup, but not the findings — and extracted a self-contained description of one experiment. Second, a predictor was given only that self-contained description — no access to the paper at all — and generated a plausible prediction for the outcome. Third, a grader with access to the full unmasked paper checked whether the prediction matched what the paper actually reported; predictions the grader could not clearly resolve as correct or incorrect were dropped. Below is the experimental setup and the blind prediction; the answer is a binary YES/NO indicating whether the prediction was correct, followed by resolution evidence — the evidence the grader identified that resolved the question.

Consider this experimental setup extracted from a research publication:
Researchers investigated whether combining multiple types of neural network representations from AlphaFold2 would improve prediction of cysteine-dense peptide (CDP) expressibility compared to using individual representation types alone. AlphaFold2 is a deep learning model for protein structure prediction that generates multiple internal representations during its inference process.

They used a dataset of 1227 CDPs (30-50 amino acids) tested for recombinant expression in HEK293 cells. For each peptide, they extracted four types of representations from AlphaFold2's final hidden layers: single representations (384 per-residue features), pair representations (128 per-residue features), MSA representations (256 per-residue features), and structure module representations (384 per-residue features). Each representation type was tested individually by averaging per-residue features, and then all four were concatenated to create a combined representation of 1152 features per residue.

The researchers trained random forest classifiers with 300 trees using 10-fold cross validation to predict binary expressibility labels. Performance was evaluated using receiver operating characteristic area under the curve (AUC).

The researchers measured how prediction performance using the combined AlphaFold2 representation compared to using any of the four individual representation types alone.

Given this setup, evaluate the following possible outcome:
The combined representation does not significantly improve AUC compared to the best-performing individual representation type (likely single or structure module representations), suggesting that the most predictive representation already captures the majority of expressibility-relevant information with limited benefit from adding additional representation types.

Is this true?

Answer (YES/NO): NO